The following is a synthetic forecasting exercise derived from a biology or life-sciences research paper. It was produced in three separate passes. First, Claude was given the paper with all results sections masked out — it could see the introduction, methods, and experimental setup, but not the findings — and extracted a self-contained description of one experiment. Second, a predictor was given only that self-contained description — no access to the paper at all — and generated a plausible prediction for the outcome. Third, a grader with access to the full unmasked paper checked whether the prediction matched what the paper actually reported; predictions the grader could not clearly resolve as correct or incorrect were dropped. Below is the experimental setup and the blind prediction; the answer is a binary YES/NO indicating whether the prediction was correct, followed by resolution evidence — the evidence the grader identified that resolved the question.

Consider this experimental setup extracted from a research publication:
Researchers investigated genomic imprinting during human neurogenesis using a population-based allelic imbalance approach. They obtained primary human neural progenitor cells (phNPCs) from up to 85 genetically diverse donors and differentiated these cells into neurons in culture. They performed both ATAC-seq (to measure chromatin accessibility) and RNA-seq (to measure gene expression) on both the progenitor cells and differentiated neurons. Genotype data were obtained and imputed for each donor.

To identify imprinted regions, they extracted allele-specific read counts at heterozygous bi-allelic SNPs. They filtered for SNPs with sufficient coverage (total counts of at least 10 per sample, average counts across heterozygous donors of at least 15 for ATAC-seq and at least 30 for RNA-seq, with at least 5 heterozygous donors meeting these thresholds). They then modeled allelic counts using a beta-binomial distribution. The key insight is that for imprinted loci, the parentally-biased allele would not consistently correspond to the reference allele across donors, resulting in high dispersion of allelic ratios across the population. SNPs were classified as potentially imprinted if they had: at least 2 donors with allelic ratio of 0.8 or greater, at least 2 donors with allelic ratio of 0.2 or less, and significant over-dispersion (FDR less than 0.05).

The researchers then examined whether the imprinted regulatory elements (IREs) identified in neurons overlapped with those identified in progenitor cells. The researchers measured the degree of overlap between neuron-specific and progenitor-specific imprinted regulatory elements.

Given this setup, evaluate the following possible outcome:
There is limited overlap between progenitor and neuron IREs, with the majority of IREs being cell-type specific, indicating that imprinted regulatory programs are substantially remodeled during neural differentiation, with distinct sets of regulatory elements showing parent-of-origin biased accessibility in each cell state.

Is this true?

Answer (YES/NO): YES